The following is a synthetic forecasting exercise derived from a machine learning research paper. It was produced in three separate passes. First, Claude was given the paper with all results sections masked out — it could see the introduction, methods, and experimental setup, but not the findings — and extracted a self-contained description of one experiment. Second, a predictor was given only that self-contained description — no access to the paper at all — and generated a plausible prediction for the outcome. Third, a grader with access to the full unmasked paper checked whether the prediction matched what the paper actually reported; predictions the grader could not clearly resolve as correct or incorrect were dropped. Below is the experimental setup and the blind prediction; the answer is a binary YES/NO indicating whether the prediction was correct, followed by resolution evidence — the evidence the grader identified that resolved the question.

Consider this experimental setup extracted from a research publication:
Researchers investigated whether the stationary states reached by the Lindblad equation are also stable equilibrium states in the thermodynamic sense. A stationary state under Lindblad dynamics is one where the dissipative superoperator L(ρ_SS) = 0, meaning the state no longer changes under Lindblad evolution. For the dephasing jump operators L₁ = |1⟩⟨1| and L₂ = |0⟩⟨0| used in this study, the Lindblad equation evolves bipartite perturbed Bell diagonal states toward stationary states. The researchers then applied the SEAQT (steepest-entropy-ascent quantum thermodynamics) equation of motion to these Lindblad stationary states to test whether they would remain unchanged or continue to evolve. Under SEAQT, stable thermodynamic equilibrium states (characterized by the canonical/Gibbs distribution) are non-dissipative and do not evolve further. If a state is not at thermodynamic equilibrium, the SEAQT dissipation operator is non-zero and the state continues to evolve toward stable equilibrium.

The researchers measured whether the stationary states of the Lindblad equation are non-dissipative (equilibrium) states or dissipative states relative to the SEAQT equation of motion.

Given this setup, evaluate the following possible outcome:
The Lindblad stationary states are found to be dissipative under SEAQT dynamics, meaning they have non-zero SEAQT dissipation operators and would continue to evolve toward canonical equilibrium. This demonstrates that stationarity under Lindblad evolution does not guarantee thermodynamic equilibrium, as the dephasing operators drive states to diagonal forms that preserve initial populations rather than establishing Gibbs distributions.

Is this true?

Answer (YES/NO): YES